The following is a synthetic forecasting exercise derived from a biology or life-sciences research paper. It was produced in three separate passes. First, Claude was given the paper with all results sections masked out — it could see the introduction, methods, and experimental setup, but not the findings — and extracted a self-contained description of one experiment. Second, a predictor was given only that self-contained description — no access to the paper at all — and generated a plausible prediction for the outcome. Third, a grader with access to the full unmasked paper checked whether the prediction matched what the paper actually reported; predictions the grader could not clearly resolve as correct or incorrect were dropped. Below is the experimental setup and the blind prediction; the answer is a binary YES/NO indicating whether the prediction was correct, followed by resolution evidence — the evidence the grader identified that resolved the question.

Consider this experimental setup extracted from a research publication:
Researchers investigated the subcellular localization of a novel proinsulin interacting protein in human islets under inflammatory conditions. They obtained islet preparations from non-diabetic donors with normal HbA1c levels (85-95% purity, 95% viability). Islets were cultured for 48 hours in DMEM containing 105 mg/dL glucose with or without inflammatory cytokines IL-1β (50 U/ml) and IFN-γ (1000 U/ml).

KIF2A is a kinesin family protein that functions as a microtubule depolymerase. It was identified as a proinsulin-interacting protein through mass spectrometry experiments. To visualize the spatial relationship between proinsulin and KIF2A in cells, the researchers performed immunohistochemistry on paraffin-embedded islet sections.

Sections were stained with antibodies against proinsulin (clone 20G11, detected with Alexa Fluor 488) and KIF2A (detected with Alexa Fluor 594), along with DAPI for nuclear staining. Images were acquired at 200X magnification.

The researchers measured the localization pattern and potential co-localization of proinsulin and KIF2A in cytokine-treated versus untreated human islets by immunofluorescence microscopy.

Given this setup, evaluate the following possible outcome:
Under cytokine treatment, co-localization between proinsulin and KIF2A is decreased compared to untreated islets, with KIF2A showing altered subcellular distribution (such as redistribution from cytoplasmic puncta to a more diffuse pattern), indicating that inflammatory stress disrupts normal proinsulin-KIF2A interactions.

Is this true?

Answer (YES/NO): NO